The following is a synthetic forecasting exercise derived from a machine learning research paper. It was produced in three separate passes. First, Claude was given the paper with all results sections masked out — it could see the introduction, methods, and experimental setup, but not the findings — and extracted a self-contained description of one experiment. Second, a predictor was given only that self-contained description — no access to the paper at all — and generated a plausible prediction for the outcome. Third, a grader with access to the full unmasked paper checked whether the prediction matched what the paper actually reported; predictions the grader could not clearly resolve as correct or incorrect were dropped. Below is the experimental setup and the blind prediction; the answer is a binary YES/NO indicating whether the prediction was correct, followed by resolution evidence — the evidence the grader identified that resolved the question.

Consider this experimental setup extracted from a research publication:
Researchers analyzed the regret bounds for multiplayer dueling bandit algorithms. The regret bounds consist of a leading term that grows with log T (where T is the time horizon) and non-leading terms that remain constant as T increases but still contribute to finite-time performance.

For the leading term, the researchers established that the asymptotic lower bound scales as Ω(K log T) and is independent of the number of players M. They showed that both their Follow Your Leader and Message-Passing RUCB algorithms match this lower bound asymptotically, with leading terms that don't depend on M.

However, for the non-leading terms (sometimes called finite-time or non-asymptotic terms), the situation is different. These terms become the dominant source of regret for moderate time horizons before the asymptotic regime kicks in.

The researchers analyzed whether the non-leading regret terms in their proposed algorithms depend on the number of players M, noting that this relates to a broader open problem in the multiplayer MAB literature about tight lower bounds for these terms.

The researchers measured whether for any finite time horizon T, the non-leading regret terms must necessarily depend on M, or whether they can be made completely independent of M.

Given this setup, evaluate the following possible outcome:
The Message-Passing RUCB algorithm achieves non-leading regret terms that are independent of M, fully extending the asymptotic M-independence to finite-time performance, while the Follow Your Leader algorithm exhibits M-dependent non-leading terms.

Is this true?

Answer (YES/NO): NO